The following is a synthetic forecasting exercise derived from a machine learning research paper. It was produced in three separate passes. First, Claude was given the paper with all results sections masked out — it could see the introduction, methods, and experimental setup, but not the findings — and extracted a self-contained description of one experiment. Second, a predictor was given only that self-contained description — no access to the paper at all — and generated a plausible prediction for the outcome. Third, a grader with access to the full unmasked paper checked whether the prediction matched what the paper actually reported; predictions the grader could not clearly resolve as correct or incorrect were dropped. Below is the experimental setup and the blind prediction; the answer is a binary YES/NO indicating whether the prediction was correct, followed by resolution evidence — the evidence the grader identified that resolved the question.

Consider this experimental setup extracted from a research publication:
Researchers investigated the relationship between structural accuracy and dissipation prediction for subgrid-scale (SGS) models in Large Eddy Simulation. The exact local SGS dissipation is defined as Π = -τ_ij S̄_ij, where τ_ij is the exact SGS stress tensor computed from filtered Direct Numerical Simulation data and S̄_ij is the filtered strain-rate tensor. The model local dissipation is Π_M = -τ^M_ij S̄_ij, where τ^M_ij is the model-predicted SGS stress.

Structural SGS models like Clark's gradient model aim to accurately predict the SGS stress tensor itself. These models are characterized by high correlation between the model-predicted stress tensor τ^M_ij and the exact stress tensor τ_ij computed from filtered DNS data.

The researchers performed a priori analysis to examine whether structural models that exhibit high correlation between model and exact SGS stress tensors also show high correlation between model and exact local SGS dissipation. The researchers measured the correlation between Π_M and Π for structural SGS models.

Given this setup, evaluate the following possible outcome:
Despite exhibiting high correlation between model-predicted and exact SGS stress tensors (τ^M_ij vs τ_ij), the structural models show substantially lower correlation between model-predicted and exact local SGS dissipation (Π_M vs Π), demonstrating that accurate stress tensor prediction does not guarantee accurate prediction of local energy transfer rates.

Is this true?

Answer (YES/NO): NO